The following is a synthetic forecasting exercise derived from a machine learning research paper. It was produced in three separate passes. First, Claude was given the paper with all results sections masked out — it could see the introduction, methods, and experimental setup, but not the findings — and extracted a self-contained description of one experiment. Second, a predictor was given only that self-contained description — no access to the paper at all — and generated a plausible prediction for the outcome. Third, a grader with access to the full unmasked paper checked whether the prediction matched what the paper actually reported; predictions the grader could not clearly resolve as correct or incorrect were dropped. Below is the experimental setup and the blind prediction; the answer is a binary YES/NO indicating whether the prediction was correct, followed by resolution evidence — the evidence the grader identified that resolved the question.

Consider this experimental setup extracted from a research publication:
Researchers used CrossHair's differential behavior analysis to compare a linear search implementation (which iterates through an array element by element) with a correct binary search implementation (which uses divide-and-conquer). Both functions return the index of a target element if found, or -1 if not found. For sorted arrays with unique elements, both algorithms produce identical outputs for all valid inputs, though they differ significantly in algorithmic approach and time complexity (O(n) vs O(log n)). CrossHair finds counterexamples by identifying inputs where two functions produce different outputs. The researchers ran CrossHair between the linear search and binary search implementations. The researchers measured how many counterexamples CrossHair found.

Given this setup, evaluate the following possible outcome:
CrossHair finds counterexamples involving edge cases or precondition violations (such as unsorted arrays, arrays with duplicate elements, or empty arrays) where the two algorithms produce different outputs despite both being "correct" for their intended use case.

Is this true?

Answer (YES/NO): NO